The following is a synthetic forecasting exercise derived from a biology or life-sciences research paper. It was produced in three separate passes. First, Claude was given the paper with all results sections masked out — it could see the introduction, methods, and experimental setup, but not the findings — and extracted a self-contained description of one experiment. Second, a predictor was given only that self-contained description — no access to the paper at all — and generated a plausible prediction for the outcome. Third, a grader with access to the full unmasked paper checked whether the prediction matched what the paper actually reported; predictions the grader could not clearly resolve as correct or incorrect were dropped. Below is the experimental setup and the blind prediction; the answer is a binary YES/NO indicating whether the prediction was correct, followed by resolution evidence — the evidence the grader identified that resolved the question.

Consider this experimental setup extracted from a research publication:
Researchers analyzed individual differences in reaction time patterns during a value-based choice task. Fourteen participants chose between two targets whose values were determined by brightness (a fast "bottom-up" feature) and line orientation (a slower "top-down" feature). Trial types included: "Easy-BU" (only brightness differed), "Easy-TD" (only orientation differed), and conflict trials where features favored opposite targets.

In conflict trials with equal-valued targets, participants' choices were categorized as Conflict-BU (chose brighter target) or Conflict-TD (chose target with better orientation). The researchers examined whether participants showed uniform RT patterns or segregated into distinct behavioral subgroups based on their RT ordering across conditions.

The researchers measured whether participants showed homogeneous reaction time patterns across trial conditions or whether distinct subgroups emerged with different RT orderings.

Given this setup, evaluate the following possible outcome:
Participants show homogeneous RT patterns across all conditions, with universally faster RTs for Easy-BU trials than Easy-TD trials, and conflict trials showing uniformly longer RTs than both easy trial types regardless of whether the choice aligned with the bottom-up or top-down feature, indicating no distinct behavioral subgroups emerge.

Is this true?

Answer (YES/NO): NO